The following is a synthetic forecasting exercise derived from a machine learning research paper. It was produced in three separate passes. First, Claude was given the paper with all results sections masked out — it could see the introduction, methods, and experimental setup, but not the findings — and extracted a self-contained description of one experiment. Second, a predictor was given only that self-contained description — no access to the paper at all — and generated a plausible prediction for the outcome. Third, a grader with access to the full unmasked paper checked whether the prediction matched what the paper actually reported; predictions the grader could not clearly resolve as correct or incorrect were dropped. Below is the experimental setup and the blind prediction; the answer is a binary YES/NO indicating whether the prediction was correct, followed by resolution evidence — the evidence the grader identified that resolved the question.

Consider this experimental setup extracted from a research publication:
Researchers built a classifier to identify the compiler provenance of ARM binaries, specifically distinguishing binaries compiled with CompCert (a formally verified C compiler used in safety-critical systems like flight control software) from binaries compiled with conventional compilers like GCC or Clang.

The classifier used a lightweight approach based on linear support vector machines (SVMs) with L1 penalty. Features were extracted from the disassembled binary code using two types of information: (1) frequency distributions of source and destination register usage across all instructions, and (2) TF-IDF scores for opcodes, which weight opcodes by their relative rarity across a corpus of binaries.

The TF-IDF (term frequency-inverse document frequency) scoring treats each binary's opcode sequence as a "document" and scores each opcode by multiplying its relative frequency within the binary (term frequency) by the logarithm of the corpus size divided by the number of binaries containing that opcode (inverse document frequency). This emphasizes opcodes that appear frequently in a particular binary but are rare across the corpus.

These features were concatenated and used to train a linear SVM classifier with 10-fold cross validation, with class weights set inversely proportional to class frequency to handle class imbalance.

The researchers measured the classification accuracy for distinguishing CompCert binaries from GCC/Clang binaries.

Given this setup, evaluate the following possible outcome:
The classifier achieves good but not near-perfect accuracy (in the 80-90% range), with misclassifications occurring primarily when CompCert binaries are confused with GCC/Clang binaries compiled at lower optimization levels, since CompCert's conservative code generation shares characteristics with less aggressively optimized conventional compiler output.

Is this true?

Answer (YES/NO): NO